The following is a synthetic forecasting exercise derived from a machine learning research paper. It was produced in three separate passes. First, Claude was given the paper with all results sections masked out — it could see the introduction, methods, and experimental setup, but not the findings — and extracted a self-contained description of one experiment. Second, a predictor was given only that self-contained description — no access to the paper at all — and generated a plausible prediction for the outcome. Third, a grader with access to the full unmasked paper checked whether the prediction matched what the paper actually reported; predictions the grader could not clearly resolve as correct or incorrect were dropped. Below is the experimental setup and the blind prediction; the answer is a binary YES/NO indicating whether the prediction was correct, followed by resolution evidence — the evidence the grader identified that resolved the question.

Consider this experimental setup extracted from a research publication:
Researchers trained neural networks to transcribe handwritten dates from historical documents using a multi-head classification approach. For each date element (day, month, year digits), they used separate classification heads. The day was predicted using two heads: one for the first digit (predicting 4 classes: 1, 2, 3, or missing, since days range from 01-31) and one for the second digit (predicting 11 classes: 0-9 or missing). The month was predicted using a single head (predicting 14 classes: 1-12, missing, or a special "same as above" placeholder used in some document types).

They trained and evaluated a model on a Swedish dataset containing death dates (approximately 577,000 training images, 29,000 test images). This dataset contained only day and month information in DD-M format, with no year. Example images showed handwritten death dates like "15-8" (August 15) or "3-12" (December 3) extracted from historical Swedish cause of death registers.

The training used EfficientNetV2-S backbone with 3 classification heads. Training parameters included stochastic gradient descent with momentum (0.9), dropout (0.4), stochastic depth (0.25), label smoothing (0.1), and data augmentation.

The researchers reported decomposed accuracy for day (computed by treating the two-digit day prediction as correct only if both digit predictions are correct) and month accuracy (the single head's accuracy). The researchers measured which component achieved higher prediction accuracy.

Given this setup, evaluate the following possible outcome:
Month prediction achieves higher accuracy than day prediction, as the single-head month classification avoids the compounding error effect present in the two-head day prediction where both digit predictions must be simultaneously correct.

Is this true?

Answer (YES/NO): YES